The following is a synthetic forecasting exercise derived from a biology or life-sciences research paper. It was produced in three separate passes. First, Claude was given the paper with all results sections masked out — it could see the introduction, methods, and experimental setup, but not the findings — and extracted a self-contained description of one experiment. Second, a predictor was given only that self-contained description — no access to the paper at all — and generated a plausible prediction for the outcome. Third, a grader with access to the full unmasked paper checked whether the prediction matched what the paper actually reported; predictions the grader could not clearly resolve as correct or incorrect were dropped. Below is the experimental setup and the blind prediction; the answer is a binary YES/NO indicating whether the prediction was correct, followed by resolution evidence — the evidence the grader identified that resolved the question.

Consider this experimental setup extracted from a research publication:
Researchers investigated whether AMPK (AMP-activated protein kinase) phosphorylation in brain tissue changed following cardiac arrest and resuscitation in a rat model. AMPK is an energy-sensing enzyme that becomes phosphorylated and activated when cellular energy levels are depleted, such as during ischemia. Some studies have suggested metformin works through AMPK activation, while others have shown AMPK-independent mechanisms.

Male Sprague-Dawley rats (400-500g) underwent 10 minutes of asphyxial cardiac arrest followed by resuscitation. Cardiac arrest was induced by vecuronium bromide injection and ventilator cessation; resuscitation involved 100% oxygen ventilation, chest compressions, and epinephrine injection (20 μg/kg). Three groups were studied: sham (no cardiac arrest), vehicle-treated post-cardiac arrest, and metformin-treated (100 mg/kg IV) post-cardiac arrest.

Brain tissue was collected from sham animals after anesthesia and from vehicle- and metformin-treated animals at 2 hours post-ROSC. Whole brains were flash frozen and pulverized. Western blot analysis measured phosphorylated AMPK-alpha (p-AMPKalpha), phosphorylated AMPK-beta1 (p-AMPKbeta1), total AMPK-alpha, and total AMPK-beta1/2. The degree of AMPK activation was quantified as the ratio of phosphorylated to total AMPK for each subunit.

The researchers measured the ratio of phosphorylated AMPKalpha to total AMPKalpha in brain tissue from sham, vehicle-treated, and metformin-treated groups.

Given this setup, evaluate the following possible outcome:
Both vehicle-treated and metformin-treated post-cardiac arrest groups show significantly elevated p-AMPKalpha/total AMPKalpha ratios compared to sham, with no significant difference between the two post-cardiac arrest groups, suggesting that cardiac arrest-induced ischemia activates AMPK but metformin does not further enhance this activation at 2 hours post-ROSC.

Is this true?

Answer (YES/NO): NO